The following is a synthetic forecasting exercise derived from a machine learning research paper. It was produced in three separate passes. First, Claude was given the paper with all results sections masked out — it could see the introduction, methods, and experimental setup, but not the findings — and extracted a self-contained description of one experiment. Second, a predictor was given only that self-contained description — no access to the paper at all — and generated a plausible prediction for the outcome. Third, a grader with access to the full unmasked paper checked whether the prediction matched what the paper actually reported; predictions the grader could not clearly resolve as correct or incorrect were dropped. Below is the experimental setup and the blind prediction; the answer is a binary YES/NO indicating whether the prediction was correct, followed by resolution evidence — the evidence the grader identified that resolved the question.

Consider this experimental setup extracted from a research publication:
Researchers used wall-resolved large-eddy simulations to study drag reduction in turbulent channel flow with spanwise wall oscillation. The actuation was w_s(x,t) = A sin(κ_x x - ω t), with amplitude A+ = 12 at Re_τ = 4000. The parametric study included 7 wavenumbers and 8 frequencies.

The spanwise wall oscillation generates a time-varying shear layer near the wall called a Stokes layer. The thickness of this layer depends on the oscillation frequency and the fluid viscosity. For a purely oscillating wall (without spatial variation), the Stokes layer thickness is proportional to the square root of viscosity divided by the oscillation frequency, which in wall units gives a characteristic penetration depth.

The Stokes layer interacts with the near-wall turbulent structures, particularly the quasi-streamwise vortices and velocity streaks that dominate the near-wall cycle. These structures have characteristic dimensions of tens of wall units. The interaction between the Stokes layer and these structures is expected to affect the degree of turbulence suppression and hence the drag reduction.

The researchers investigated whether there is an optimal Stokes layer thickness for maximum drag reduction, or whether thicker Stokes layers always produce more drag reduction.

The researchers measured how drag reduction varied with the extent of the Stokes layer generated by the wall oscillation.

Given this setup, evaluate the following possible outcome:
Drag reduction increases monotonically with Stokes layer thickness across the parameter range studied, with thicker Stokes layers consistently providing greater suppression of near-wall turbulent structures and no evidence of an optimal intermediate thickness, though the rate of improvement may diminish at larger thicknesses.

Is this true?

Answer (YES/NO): NO